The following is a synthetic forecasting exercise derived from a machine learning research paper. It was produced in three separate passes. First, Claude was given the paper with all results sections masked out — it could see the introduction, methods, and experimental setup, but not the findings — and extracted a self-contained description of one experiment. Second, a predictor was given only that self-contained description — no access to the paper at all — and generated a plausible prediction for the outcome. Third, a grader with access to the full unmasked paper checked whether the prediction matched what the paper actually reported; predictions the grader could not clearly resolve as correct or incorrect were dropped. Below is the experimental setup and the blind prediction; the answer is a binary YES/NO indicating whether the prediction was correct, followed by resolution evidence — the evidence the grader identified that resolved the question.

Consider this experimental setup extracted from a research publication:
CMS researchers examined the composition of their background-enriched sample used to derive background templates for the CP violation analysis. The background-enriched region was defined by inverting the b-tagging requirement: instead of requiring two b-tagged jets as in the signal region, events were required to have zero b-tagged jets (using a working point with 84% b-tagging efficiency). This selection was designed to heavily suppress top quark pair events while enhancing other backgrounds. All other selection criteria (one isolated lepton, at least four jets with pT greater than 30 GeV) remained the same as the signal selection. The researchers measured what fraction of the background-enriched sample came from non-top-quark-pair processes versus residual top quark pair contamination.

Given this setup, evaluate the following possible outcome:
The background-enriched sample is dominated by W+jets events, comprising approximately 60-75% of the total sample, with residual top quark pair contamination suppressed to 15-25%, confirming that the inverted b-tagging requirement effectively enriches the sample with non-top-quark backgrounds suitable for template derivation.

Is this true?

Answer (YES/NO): NO